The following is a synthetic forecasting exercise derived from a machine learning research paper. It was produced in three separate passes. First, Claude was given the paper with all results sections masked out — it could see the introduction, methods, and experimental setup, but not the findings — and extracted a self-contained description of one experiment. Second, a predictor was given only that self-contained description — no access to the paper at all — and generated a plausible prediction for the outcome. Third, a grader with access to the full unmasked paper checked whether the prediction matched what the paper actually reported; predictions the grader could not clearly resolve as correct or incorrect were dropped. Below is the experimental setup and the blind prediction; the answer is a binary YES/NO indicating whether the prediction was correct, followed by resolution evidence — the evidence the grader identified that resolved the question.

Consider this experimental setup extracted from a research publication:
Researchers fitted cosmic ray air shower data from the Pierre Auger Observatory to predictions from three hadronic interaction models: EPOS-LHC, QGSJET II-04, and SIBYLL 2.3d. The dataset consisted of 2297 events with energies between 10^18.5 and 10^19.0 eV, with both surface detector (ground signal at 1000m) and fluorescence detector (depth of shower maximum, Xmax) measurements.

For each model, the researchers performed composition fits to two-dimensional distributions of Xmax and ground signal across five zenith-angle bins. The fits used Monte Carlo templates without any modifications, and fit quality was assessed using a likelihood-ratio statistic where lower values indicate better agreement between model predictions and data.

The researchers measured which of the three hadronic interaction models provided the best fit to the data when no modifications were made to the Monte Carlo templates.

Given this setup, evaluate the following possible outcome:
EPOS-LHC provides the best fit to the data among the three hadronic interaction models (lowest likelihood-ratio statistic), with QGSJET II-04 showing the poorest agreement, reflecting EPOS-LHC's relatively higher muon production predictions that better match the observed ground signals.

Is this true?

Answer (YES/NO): YES